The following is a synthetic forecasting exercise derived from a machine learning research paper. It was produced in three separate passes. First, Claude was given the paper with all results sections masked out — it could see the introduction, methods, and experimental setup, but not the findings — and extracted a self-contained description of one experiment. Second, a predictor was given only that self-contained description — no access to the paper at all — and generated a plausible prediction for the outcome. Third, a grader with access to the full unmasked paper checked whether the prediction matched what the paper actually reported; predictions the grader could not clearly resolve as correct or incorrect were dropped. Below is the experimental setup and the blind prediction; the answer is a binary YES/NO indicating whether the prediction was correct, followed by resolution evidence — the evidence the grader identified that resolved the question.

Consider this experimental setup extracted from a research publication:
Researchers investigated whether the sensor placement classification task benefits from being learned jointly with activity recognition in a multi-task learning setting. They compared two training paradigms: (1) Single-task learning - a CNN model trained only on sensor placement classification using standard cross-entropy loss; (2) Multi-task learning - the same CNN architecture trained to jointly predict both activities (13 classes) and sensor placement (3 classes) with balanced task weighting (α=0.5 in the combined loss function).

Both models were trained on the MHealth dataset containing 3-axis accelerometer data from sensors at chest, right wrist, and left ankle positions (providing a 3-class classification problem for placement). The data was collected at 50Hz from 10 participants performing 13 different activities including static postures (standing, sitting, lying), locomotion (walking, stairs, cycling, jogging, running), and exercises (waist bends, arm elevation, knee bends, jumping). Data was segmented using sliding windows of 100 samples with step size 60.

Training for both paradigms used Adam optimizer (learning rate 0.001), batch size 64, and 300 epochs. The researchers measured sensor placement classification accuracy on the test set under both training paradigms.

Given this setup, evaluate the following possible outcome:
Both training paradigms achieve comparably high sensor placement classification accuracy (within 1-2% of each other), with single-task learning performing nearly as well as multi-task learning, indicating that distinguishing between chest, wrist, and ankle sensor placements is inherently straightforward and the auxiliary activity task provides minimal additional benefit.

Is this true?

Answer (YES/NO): NO